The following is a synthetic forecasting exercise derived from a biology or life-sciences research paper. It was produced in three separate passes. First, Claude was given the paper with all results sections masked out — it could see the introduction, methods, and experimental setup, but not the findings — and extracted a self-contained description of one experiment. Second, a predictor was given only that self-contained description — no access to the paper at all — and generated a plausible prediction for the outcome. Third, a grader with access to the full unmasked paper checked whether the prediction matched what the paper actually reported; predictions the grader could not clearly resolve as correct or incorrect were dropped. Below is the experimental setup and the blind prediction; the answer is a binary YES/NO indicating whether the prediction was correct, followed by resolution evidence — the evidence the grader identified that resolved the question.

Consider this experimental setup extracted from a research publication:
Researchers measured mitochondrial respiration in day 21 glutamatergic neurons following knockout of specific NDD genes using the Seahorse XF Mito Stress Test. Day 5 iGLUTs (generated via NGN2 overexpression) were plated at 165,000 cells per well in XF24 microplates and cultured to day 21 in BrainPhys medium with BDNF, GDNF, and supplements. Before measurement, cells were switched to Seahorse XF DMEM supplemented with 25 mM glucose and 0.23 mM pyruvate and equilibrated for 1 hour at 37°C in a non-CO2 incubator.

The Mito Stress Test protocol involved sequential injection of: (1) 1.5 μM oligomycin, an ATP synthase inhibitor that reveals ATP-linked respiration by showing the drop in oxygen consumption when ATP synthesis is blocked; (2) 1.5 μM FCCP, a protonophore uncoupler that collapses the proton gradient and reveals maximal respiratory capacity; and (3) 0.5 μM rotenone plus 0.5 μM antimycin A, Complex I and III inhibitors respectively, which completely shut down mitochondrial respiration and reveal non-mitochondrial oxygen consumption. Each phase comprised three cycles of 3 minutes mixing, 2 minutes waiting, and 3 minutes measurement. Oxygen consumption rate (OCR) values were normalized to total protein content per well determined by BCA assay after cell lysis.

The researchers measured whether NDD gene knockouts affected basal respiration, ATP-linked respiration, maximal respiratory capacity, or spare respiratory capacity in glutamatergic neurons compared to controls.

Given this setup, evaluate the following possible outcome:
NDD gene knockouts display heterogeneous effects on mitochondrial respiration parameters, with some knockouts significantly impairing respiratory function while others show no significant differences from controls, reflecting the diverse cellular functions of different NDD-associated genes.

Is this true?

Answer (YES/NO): NO